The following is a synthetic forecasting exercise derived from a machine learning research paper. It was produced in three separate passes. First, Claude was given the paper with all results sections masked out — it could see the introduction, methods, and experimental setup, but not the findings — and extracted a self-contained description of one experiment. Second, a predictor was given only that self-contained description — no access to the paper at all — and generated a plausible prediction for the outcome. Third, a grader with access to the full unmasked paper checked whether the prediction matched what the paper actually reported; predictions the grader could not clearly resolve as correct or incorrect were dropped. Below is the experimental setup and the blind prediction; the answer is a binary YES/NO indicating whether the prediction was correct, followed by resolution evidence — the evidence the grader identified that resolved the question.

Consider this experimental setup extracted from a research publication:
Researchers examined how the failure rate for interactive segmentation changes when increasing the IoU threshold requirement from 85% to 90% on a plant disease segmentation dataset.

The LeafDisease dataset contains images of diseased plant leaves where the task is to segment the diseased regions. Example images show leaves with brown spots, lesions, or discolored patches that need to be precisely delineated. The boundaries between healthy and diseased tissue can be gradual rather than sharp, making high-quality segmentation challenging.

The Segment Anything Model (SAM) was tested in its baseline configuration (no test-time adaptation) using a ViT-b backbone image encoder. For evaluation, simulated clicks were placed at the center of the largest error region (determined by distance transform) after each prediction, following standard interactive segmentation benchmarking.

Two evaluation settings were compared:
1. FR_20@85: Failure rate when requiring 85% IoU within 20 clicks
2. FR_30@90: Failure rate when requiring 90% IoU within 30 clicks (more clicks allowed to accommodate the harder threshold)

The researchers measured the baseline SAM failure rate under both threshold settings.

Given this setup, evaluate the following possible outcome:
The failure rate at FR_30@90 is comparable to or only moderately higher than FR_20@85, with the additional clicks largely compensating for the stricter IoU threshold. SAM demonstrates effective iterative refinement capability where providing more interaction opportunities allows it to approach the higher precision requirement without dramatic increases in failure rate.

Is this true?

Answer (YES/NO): NO